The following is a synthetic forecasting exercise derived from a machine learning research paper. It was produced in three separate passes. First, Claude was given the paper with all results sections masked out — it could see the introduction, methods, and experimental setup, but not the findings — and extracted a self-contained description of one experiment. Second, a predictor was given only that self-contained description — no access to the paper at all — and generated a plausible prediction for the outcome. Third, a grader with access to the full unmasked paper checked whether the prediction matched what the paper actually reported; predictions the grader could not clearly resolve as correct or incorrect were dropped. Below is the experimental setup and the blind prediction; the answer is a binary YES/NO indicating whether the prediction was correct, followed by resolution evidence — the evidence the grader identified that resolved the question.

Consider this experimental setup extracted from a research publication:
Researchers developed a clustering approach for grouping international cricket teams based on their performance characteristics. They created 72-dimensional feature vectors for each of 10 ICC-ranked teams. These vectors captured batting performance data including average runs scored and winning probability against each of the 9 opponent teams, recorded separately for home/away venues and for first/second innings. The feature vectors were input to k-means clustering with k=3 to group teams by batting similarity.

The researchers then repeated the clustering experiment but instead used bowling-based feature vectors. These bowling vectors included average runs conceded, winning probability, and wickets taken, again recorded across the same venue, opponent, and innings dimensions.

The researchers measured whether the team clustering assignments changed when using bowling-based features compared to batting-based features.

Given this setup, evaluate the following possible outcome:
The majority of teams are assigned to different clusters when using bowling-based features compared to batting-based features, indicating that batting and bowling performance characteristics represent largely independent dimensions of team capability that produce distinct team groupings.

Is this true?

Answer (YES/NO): NO